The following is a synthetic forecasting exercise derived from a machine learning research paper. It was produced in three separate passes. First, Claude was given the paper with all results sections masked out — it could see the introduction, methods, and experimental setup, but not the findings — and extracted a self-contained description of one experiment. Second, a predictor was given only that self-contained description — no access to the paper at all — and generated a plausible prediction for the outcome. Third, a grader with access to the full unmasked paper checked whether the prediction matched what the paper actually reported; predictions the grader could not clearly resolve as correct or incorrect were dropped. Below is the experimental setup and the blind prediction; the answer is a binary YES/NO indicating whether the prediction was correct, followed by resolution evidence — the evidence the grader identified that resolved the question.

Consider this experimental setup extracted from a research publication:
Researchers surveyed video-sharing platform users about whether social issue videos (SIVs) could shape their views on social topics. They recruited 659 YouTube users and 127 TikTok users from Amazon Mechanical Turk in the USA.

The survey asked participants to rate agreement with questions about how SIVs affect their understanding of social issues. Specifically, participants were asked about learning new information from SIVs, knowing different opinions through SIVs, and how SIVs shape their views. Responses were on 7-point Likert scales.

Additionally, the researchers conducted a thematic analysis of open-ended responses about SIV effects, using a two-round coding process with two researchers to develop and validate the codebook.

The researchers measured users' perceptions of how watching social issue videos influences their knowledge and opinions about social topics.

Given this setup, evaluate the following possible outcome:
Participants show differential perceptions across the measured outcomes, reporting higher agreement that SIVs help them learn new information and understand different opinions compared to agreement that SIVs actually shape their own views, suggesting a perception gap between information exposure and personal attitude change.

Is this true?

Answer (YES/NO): NO